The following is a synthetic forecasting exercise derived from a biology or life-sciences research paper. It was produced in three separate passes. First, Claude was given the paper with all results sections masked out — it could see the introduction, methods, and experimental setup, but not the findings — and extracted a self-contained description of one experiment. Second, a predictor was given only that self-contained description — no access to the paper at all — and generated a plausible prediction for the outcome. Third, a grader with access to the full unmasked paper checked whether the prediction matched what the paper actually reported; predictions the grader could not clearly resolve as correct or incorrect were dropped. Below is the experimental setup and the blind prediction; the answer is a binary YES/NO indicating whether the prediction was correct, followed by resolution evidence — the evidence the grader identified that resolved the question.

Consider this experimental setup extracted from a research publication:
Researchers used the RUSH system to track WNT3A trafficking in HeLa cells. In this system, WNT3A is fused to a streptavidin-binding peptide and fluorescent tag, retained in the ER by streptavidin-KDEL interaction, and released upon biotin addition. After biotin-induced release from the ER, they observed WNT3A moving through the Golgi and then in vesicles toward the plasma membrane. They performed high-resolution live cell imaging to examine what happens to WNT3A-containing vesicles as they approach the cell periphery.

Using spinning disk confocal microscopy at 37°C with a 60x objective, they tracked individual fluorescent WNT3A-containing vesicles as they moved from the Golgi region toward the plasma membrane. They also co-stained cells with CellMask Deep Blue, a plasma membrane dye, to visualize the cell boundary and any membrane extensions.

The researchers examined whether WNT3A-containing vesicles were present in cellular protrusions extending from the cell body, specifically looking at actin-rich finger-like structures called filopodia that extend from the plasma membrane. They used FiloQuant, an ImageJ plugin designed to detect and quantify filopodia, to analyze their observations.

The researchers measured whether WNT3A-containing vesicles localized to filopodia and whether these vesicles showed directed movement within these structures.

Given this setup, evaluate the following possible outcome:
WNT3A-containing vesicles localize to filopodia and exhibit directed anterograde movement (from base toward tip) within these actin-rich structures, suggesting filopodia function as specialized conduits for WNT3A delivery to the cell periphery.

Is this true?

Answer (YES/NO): YES